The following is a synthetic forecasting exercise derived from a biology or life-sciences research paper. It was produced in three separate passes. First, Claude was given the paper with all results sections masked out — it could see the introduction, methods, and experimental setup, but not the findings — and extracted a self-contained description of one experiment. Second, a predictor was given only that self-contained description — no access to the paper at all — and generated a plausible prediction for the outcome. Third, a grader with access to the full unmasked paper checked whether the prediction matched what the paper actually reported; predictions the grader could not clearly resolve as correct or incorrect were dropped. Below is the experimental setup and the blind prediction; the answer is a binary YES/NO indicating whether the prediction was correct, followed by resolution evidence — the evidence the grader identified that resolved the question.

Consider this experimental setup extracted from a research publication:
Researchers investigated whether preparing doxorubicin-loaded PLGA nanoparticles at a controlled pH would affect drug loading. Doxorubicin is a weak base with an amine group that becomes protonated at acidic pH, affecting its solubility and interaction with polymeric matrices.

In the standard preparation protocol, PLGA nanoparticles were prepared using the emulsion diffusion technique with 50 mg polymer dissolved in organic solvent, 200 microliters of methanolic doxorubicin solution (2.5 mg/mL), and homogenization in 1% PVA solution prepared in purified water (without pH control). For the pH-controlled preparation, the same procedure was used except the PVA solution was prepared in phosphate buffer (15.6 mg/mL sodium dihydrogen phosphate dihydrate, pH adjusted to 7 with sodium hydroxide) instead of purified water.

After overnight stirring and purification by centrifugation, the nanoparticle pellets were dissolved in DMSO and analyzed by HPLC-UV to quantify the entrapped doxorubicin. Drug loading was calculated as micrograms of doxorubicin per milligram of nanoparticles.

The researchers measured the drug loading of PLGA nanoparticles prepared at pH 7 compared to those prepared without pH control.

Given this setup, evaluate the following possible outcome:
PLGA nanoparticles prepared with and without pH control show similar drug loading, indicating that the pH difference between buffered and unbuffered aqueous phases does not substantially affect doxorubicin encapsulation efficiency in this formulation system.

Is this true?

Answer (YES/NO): NO